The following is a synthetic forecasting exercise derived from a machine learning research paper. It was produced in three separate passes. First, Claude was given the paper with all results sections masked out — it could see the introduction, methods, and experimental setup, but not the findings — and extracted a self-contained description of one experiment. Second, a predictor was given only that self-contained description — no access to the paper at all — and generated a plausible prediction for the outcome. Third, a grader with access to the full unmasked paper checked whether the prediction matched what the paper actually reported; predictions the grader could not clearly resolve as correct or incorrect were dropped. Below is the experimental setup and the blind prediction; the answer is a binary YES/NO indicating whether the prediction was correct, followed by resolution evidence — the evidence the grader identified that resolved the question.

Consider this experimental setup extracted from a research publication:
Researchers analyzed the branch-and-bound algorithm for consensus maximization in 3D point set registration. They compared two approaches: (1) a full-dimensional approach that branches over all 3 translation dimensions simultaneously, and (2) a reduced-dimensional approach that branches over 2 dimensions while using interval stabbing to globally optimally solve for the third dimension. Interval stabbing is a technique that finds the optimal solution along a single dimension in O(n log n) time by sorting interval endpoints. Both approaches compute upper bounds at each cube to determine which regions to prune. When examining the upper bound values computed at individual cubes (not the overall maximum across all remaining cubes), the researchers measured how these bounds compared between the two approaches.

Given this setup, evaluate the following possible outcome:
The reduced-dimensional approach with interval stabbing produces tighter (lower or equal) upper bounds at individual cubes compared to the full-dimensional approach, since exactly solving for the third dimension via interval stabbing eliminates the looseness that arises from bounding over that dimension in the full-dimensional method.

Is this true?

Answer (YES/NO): NO